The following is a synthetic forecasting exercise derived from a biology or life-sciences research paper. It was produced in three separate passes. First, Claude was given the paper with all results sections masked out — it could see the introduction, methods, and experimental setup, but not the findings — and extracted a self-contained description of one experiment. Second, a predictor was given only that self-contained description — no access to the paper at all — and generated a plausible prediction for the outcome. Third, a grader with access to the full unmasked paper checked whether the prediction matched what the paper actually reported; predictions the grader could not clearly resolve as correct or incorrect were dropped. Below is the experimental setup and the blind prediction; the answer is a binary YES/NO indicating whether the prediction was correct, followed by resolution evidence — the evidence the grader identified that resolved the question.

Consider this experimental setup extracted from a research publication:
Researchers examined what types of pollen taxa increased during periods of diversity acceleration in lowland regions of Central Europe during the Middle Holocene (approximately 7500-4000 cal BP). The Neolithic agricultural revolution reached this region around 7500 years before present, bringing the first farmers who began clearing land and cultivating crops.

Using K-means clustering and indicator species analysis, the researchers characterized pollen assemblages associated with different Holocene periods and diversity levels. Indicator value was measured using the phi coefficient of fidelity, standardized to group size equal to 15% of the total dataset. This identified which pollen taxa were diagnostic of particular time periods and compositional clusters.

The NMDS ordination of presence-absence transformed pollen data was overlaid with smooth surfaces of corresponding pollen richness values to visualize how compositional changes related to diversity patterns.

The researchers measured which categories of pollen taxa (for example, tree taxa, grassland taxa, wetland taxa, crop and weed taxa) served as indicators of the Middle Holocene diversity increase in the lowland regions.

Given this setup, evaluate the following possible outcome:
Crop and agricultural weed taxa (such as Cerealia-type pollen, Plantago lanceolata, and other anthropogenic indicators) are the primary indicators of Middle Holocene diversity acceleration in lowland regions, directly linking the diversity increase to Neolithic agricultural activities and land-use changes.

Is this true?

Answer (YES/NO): NO